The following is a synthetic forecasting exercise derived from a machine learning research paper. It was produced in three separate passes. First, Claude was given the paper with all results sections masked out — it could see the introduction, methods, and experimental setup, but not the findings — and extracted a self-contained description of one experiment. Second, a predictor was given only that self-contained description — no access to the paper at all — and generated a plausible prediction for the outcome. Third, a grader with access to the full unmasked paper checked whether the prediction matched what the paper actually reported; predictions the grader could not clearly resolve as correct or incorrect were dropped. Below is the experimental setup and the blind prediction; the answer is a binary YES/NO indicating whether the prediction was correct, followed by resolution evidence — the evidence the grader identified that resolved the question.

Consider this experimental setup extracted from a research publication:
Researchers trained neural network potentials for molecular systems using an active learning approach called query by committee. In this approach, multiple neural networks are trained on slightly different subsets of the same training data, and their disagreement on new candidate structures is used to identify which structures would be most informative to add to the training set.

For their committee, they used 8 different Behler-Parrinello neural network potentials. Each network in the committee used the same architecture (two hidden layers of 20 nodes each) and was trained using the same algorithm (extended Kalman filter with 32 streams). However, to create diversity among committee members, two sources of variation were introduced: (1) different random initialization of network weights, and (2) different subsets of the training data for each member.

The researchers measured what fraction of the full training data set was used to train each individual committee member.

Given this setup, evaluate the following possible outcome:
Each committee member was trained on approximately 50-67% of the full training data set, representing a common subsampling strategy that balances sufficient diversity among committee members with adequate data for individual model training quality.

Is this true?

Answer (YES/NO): NO